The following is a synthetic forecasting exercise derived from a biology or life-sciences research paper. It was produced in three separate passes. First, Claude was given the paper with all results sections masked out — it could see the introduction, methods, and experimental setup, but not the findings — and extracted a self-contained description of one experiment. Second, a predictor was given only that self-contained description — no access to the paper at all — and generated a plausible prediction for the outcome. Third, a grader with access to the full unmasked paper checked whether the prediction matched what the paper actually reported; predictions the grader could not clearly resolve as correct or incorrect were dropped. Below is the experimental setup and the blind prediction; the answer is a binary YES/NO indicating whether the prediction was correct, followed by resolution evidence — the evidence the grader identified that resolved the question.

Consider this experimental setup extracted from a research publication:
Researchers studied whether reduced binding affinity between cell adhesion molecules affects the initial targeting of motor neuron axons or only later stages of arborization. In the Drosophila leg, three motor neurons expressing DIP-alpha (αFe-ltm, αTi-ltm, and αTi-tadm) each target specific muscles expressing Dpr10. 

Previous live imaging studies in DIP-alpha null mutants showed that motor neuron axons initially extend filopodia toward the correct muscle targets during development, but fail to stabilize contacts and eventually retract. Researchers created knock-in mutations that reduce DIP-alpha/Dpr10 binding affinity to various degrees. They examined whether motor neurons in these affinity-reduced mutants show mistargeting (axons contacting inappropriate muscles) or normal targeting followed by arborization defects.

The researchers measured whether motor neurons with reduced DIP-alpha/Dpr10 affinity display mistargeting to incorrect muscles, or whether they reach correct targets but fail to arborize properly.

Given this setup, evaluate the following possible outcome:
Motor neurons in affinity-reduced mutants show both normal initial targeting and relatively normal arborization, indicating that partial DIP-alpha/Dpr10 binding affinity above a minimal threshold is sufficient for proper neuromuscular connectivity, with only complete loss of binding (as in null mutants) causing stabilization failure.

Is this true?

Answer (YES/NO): NO